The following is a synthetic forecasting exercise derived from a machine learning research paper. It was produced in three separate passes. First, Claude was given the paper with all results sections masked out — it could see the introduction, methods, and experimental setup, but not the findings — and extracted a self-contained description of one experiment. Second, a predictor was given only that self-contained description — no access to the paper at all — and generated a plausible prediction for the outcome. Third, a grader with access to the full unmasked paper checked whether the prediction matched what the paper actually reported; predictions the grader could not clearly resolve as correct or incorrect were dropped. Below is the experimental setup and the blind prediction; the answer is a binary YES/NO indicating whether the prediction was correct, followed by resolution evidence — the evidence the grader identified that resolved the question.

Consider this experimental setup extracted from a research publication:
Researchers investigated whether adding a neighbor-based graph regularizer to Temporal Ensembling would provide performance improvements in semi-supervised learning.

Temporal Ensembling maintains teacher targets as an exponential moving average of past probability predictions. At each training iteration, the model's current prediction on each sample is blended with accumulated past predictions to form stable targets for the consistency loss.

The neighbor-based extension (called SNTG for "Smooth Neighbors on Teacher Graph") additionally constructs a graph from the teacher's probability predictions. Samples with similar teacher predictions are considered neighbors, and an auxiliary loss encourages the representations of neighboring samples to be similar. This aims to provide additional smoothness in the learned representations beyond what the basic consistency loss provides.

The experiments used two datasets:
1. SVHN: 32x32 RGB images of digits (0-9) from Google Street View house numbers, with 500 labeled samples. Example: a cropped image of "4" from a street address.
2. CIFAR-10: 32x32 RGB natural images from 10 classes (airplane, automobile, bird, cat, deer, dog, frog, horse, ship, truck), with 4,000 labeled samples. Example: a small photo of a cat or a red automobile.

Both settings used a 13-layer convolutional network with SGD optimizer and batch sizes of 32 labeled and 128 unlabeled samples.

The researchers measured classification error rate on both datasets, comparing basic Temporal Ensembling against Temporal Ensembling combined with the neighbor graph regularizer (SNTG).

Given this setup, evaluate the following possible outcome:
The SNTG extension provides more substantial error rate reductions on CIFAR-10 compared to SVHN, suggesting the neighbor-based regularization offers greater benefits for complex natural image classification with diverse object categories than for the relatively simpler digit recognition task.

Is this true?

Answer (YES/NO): NO